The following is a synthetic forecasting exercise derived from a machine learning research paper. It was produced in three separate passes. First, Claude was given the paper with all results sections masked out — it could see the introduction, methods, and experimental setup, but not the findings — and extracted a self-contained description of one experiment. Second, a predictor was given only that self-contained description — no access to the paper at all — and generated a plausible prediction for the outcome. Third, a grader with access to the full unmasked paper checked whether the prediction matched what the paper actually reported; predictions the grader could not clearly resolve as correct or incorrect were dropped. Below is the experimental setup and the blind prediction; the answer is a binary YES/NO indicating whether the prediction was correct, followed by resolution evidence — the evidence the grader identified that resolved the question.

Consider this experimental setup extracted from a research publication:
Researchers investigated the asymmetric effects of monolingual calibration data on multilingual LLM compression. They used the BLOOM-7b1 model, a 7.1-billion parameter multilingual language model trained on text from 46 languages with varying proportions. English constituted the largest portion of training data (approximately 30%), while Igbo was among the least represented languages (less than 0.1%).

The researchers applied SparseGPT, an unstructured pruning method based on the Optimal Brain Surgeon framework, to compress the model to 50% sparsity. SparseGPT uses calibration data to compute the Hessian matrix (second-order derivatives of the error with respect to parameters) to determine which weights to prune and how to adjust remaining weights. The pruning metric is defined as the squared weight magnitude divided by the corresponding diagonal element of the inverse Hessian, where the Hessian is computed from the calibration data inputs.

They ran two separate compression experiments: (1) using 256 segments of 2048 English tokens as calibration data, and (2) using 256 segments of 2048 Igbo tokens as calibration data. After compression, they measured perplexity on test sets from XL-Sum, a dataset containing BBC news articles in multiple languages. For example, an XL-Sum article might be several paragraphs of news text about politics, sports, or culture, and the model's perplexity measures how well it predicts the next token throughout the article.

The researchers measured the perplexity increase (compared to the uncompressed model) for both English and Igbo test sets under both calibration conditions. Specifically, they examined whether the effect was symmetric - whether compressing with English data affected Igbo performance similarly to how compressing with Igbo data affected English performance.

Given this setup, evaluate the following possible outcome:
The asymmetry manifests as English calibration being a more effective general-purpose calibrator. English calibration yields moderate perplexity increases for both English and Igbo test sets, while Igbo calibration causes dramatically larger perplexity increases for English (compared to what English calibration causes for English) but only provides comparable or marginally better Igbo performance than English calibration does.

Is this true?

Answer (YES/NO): NO